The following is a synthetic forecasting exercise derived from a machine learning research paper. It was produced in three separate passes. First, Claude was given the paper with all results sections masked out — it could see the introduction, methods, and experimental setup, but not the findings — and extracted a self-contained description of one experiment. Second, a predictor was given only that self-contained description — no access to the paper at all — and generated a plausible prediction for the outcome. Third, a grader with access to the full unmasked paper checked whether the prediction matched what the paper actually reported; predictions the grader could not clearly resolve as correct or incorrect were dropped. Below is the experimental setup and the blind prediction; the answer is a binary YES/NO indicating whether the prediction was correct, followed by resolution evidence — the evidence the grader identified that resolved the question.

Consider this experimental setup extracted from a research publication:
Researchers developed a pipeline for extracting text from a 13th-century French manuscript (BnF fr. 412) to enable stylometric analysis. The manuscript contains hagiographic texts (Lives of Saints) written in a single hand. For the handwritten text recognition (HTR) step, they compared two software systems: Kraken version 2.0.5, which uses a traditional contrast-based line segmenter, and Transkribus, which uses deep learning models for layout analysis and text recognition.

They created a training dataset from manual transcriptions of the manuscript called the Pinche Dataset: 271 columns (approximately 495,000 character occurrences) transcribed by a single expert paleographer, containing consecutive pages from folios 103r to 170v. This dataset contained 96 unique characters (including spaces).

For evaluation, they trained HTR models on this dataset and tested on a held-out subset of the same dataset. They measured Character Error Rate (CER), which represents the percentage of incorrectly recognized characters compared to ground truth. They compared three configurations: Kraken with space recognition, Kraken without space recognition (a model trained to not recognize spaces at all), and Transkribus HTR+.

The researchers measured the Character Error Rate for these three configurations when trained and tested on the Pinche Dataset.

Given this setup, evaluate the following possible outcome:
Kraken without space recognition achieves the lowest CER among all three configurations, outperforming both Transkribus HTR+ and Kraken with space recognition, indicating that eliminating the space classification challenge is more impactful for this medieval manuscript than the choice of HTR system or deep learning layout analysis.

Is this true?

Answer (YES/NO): NO